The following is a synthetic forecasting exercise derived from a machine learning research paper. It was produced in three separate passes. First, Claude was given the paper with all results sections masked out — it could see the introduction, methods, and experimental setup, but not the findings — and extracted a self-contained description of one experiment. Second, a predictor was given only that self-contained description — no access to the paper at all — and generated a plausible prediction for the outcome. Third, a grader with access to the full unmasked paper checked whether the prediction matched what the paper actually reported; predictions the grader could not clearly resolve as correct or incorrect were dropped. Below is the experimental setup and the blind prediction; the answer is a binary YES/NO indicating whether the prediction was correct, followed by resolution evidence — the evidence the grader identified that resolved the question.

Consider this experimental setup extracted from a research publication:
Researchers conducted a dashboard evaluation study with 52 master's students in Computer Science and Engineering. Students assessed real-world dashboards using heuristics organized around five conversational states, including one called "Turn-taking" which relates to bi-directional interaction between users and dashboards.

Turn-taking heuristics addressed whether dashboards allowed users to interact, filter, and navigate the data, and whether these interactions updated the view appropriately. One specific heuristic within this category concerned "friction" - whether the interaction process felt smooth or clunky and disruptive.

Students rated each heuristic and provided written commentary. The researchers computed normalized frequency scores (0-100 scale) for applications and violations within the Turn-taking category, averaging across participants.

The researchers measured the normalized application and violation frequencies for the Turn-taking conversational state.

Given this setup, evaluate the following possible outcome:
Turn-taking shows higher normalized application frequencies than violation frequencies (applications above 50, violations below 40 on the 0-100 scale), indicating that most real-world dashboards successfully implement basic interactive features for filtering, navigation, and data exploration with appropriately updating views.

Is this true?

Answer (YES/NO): NO